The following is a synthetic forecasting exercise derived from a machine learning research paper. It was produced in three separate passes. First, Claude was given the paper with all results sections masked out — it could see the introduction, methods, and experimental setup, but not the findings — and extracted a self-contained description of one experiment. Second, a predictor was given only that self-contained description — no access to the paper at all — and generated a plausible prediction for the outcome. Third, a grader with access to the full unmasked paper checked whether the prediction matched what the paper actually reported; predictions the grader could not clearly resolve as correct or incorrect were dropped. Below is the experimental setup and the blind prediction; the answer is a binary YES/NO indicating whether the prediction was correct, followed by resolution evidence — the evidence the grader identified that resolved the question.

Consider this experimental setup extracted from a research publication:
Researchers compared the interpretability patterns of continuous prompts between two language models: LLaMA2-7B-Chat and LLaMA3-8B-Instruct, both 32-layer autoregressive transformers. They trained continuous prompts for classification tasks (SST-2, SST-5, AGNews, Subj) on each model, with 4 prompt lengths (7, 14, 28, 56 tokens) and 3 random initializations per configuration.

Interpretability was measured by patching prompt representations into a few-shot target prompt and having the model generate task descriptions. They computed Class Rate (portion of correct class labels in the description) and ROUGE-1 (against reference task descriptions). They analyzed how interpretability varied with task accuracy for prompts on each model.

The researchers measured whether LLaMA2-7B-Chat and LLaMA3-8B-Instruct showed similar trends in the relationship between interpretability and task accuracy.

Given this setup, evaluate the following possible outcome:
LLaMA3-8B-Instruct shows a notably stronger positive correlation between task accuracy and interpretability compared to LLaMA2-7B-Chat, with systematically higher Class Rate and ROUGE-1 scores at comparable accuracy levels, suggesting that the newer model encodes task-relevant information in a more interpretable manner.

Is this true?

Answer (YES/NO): NO